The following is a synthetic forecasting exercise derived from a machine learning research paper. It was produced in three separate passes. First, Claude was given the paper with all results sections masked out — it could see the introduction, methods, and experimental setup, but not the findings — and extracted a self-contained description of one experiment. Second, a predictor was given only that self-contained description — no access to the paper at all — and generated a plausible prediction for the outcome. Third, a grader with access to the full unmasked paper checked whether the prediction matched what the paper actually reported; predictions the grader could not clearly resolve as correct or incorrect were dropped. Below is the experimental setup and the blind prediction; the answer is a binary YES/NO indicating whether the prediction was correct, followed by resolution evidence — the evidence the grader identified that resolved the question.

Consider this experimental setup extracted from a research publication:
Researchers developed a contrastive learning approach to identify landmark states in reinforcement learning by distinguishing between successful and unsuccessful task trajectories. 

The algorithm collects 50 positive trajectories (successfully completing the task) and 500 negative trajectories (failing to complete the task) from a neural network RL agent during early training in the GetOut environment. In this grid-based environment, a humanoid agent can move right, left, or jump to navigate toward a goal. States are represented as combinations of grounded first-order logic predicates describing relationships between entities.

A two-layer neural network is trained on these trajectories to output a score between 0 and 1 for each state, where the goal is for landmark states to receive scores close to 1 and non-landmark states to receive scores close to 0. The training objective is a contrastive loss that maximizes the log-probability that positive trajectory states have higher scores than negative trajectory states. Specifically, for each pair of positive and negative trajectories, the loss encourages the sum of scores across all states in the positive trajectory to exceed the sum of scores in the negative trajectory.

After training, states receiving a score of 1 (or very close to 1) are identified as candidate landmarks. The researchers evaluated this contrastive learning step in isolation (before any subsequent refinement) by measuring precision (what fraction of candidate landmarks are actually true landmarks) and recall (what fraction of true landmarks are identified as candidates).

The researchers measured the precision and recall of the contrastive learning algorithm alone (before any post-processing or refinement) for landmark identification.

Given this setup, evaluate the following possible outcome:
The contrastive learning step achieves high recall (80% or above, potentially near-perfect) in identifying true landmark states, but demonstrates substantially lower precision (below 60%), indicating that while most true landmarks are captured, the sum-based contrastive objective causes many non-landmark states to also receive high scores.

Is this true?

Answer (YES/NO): YES